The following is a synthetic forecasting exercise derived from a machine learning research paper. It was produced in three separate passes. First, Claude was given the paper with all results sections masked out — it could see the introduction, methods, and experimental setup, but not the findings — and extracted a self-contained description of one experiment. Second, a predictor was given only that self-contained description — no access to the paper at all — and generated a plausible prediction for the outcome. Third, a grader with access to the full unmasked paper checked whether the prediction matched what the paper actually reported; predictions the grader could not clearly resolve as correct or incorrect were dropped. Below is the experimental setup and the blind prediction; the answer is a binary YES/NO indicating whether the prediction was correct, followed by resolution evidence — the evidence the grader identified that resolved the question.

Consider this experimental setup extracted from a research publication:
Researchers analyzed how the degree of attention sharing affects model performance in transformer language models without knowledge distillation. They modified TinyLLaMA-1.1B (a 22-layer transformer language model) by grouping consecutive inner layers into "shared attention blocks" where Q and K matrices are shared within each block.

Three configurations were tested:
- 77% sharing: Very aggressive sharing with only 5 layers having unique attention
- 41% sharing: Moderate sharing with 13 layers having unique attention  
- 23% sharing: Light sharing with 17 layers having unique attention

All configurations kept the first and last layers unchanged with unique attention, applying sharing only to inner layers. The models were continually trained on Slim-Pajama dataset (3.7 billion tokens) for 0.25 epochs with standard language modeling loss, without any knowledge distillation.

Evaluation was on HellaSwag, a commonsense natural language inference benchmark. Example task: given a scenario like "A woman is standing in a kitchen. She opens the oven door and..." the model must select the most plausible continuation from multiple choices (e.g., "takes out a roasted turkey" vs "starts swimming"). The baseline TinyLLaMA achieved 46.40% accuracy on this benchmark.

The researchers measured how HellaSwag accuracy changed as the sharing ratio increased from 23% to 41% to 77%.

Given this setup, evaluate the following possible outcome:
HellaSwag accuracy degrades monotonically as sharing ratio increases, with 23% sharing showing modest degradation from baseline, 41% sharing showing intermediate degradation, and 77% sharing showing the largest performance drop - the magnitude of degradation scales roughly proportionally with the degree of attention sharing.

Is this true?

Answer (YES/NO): NO